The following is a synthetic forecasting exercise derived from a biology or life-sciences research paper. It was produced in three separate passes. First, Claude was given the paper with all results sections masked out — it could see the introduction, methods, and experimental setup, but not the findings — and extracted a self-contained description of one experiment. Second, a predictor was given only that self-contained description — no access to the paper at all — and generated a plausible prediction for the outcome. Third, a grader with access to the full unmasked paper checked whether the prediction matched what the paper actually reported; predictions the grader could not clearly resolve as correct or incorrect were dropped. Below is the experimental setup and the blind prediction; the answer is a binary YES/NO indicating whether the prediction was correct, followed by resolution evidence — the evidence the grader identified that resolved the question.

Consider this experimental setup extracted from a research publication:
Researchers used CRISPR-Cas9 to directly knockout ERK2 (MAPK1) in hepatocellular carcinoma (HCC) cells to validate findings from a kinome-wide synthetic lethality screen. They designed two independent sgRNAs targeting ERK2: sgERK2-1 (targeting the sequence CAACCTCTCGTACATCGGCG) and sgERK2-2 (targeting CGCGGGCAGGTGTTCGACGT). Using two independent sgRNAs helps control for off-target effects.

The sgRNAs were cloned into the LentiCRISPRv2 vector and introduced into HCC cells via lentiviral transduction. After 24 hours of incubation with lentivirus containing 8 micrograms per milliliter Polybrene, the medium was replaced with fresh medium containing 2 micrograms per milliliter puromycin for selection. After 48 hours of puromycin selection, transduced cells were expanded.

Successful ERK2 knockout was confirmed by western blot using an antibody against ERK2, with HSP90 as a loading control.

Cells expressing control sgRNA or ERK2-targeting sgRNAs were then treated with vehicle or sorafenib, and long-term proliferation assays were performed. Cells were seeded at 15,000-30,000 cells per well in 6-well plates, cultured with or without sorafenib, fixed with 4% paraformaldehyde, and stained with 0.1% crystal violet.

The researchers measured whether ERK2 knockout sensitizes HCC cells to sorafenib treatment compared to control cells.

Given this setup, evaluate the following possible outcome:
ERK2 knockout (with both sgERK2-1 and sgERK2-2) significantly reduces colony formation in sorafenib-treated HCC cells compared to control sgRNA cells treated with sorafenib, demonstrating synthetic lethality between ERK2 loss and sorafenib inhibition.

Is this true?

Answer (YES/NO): NO